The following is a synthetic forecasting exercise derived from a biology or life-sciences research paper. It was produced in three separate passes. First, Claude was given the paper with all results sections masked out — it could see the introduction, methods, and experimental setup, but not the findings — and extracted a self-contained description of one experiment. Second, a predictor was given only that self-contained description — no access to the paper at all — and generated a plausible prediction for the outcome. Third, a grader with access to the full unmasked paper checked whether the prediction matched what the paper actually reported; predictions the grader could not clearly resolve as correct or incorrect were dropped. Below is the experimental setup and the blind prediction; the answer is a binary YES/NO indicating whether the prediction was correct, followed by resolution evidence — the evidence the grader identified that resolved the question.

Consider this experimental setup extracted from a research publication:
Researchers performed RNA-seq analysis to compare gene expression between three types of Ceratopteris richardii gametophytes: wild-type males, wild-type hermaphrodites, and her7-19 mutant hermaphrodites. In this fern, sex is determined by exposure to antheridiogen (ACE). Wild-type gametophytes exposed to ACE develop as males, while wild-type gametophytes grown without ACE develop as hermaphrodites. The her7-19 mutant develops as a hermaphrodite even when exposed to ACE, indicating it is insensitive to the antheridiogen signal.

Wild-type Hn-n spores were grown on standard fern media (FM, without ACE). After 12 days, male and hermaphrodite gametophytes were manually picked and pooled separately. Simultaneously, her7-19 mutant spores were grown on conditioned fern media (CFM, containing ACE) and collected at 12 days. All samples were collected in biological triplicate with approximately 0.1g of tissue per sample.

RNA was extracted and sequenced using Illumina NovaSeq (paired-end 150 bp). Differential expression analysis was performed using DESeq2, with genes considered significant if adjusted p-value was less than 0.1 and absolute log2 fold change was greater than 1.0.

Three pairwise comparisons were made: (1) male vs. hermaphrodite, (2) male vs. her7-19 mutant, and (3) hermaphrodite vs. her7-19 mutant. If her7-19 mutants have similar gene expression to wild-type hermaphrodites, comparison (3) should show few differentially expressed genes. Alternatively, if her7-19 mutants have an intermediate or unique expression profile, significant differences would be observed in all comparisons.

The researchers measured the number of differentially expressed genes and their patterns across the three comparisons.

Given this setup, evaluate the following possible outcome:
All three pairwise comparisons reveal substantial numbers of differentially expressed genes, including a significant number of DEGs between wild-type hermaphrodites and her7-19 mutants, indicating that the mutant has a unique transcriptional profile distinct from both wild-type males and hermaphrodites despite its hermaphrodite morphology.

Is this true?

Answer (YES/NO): NO